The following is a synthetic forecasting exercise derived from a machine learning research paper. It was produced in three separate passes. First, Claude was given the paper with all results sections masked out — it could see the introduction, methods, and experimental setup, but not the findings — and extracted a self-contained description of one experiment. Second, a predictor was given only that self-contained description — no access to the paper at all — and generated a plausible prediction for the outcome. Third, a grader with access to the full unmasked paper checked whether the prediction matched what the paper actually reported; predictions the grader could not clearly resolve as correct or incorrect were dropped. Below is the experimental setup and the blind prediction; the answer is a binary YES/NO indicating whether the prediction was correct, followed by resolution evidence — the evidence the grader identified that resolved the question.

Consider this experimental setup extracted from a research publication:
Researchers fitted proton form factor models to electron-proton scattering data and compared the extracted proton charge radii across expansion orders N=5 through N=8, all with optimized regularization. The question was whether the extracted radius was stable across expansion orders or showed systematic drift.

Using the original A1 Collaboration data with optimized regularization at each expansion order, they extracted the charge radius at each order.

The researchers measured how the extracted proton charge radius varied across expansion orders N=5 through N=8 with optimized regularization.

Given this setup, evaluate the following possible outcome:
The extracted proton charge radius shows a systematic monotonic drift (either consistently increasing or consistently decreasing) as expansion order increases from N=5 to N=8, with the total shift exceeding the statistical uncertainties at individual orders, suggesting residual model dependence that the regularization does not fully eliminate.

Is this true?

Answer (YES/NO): YES